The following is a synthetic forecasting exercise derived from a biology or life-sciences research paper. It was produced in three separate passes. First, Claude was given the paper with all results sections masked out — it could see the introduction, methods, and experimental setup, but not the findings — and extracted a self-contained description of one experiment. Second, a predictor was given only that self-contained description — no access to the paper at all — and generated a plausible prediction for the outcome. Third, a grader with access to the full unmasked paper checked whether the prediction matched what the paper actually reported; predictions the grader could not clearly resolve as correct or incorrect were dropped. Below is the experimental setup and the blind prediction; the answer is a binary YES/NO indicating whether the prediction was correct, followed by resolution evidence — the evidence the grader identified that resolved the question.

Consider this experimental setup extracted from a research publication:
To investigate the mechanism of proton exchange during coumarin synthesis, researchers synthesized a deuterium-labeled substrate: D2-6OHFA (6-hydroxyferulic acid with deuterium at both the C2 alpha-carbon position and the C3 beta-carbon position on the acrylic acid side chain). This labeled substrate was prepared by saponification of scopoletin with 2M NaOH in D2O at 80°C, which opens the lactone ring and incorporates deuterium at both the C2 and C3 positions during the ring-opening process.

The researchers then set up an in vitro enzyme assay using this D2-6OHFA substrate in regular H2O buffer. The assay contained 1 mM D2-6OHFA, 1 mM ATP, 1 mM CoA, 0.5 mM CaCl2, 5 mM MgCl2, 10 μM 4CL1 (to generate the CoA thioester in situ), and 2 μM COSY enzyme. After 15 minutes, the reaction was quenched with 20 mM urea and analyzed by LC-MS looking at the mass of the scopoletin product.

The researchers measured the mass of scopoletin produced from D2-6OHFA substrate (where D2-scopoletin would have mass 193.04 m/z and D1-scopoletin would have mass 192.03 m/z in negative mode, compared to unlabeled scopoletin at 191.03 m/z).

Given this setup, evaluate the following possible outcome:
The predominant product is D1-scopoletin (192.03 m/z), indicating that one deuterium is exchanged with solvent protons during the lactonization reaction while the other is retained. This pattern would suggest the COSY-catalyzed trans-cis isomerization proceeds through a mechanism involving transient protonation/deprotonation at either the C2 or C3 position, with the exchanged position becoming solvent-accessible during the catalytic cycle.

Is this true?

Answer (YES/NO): YES